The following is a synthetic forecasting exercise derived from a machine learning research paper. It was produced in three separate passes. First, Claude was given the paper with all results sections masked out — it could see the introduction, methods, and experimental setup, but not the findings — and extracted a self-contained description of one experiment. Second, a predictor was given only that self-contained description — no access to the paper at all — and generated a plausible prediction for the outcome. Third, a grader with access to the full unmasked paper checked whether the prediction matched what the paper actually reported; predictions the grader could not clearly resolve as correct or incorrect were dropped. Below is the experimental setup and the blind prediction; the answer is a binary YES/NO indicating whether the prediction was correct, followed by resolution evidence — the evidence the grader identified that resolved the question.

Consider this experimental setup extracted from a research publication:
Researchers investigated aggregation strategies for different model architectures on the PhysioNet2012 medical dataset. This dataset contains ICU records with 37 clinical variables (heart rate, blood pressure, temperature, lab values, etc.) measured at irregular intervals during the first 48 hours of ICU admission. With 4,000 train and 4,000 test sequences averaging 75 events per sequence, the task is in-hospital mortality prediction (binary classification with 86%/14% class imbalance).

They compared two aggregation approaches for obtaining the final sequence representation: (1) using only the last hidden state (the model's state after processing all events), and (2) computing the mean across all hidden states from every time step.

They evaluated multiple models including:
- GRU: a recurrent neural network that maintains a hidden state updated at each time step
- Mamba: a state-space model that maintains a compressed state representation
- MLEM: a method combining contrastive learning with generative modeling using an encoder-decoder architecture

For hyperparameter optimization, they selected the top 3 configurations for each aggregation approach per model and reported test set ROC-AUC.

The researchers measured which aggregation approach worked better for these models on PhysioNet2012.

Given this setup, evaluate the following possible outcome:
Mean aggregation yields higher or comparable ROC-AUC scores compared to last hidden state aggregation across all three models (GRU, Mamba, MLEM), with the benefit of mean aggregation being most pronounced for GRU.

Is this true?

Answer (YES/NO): NO